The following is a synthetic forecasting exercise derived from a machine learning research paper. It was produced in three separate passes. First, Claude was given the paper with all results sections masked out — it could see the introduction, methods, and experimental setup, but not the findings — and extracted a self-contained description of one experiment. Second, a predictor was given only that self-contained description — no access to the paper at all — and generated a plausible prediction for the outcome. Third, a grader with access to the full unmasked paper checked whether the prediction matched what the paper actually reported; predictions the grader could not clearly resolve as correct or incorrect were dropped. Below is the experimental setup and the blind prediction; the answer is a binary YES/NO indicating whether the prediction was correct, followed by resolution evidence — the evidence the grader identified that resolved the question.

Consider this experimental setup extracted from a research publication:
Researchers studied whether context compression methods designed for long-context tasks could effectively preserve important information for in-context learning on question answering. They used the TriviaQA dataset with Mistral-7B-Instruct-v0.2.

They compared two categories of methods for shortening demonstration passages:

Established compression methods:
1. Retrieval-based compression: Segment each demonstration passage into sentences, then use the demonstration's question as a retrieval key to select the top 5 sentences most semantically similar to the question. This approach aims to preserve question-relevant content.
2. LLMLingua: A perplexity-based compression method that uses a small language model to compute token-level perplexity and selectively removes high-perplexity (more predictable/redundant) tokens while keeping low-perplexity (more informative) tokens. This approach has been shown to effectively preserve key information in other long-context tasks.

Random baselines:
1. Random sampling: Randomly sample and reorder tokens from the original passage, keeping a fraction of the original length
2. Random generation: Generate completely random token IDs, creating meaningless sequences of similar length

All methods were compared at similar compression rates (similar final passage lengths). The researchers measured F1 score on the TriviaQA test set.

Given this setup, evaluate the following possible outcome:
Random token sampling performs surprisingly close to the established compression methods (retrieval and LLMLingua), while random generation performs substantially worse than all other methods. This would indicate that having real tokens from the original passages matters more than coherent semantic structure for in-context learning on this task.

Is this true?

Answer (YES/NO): NO